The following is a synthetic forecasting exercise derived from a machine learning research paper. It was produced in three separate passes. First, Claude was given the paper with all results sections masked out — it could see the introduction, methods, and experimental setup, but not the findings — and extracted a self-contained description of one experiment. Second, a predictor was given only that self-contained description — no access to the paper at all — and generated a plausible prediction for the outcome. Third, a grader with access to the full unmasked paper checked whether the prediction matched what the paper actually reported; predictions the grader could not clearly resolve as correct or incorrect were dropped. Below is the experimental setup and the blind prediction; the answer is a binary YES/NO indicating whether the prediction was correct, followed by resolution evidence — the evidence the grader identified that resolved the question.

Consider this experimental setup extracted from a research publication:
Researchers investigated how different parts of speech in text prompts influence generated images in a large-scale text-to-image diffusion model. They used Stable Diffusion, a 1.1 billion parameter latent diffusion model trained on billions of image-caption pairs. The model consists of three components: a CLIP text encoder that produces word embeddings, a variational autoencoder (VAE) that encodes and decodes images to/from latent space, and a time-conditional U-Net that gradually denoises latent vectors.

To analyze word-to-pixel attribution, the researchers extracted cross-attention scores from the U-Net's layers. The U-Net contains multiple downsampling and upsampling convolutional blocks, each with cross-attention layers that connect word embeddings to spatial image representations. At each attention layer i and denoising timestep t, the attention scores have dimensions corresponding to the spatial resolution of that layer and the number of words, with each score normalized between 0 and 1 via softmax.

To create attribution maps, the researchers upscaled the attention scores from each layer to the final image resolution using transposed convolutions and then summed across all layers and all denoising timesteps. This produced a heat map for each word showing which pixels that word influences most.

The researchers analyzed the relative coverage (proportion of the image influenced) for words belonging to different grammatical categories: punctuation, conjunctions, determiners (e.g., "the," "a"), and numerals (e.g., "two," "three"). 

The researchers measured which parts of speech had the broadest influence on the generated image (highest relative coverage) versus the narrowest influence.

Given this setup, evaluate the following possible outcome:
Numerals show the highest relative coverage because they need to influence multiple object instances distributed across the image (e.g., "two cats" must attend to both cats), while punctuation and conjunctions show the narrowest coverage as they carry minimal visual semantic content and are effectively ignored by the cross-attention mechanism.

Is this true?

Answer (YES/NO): NO